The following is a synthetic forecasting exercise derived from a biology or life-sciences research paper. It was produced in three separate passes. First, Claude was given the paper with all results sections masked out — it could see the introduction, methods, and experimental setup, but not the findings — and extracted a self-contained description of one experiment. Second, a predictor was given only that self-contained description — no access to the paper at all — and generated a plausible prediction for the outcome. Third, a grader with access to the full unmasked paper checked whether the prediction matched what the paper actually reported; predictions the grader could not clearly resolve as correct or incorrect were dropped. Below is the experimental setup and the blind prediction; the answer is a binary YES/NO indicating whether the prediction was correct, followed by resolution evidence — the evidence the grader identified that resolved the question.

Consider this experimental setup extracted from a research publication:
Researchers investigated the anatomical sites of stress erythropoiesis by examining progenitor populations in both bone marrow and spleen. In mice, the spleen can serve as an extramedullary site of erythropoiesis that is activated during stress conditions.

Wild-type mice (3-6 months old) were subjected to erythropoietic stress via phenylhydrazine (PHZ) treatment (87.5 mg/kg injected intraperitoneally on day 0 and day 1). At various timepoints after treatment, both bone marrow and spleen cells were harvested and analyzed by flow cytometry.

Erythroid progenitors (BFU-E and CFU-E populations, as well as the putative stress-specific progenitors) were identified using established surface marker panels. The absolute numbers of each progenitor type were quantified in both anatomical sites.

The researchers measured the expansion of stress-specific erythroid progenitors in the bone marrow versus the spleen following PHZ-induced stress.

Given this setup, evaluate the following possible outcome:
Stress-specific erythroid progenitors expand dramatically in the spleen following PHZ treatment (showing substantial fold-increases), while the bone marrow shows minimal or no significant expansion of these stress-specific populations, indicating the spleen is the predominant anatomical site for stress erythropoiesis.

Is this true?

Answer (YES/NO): NO